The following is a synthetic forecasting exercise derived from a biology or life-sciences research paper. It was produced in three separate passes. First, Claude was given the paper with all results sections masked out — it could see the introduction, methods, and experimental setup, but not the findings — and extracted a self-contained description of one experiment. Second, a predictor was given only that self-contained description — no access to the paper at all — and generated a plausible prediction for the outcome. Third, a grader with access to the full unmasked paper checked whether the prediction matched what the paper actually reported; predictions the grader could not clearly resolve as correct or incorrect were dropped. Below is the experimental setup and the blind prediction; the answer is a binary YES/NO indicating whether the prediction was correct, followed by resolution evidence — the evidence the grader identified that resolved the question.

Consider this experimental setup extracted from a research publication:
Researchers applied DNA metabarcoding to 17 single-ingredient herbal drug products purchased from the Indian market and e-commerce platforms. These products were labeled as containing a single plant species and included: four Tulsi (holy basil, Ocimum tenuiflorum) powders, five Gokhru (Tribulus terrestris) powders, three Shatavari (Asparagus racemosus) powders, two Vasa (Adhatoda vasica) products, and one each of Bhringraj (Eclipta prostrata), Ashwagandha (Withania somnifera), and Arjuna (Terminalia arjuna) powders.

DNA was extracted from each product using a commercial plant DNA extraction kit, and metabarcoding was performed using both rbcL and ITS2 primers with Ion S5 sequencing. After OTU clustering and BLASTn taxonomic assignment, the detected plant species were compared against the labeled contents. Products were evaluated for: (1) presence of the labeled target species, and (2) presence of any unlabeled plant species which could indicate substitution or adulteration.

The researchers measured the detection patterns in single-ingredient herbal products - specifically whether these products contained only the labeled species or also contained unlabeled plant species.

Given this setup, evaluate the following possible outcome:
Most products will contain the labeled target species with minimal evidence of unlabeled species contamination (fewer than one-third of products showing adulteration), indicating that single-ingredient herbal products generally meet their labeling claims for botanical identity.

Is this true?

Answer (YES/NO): NO